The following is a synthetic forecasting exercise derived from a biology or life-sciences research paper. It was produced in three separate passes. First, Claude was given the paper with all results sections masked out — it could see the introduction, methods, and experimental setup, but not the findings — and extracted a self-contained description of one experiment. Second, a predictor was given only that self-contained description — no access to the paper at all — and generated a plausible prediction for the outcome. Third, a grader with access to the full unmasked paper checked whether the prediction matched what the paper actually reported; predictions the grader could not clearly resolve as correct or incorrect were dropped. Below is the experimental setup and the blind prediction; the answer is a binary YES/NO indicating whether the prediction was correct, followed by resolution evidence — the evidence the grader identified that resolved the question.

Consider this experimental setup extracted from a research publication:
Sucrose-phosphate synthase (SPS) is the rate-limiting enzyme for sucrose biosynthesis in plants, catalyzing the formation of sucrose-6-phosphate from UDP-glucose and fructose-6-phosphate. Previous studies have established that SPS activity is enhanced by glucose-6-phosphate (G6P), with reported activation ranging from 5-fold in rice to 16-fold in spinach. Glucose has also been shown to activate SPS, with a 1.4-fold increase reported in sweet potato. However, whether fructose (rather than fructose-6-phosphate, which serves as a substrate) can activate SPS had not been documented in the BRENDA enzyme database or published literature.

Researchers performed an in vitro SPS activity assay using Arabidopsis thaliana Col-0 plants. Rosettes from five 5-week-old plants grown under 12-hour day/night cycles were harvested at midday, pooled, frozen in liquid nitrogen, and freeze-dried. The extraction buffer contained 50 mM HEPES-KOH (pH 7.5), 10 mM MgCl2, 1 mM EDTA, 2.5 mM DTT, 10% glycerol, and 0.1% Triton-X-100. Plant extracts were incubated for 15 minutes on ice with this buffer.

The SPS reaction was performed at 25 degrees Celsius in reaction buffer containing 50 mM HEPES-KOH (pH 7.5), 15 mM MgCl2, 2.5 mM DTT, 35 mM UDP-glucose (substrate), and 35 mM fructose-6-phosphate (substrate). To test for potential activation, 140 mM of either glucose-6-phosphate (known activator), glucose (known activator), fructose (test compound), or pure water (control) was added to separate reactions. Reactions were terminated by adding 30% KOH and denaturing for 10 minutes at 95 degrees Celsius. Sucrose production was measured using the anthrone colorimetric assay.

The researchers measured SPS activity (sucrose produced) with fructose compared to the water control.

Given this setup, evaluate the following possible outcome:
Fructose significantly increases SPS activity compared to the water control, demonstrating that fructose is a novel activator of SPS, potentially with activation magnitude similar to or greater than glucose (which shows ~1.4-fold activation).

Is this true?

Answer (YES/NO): YES